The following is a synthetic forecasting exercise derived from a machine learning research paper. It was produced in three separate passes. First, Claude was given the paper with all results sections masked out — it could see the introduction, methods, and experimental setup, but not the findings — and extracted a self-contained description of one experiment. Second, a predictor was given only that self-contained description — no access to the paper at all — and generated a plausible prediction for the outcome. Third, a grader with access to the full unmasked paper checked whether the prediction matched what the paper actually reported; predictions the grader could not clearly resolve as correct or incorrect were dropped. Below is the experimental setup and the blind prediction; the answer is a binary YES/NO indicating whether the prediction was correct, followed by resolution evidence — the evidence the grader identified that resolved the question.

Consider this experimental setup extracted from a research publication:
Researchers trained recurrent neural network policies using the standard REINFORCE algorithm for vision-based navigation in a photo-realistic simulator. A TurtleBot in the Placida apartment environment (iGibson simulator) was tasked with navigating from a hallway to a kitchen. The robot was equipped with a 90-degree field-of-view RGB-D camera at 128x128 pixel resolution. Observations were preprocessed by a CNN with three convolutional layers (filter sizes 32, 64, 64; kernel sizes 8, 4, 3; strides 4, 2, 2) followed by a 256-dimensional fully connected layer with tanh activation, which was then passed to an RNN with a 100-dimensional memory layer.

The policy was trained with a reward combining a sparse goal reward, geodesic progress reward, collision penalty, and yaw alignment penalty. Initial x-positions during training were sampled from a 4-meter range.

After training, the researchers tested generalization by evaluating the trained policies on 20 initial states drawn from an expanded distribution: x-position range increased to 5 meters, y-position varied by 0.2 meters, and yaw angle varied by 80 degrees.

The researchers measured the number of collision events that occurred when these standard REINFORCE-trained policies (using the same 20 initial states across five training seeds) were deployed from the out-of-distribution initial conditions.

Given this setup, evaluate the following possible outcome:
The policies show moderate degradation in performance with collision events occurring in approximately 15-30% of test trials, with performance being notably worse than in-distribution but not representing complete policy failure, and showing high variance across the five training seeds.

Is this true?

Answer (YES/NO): NO